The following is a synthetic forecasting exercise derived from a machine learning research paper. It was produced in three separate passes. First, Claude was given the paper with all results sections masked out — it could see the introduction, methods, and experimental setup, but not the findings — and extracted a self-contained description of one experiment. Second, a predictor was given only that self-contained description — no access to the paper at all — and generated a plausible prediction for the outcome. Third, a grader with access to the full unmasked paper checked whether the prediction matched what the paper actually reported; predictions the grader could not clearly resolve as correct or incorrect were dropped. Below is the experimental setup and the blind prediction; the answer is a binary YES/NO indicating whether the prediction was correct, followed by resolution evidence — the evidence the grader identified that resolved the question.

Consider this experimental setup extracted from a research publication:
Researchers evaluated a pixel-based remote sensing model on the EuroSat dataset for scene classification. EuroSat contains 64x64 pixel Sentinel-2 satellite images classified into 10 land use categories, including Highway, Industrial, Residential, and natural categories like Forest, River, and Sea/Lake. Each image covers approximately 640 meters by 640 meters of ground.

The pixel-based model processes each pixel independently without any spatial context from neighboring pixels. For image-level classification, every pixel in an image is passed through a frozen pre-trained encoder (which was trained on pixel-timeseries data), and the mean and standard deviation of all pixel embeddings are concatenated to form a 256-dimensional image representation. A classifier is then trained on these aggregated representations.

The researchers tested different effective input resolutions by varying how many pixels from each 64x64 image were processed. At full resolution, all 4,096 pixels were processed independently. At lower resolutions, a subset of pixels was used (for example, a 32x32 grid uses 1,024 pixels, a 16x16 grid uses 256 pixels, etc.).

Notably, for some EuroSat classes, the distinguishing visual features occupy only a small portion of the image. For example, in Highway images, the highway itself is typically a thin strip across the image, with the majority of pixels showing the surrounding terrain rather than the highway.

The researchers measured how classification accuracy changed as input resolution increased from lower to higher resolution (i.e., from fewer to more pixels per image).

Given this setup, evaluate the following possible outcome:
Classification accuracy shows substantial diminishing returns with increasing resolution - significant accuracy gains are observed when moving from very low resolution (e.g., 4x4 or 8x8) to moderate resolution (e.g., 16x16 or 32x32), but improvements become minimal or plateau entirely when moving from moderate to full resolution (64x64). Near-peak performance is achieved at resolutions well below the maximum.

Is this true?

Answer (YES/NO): YES